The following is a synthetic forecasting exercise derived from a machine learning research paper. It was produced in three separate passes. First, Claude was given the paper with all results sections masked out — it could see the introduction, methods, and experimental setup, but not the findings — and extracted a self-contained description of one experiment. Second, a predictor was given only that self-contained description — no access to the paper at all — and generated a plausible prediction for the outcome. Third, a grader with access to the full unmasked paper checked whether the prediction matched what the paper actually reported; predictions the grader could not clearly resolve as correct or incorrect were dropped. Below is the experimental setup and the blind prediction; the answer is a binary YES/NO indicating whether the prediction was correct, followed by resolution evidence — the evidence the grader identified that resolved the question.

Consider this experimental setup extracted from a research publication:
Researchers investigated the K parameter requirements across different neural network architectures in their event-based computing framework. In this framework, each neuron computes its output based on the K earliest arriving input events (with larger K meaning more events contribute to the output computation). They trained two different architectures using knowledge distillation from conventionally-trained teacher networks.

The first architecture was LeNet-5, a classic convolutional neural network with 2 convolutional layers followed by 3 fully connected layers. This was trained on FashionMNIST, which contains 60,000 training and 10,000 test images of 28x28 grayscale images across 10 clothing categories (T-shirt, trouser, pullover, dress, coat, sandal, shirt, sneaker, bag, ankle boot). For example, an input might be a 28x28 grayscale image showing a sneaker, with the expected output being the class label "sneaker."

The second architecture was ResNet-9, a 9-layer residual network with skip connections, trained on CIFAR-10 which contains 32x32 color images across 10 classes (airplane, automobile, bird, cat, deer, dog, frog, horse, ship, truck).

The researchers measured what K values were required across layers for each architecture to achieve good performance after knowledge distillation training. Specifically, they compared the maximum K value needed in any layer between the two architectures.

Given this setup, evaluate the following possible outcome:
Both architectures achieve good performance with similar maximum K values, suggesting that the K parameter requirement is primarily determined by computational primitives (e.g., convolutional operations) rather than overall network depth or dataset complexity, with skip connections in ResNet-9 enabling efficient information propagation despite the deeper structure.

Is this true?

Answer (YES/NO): NO